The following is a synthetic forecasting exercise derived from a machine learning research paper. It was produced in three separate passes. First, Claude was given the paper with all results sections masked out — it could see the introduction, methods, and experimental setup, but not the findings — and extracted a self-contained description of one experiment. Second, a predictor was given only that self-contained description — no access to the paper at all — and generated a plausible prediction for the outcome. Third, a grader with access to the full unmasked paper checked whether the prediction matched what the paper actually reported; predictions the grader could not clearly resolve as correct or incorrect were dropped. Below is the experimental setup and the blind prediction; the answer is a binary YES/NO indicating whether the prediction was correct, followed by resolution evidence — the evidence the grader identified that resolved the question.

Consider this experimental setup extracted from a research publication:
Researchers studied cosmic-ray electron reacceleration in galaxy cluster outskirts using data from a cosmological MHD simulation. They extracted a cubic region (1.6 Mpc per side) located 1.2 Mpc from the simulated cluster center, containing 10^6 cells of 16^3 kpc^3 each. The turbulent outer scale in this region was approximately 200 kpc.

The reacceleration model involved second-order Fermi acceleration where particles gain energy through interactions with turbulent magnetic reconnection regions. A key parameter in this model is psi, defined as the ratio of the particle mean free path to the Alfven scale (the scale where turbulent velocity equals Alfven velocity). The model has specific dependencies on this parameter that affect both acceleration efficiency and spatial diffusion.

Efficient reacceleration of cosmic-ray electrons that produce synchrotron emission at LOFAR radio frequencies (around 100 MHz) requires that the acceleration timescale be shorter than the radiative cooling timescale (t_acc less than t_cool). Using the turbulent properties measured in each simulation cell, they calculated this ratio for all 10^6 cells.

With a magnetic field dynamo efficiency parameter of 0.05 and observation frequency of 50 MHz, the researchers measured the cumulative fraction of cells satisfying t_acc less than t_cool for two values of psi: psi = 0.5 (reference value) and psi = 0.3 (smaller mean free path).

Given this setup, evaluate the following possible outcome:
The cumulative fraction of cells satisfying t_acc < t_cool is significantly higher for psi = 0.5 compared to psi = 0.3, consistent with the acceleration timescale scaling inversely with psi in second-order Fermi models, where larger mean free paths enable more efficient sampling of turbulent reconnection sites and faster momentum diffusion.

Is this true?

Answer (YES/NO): NO